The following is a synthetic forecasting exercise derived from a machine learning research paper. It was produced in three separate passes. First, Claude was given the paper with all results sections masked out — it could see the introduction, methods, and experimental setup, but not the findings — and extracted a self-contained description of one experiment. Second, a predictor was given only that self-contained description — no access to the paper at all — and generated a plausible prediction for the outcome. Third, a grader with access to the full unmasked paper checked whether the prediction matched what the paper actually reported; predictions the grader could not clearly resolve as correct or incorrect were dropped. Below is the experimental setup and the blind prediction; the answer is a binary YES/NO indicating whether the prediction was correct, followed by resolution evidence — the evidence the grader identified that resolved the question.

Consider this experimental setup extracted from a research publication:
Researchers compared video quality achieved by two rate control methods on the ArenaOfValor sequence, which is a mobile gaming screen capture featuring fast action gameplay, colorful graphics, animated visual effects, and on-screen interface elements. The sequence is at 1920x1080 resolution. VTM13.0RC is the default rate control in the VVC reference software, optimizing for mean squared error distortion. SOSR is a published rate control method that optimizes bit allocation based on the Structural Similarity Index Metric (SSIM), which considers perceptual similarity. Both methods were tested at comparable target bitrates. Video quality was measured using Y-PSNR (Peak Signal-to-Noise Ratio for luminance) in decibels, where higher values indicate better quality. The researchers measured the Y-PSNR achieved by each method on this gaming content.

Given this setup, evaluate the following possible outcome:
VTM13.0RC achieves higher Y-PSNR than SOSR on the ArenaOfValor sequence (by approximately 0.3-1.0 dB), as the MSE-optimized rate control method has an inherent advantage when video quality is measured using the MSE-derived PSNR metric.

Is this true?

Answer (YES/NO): NO